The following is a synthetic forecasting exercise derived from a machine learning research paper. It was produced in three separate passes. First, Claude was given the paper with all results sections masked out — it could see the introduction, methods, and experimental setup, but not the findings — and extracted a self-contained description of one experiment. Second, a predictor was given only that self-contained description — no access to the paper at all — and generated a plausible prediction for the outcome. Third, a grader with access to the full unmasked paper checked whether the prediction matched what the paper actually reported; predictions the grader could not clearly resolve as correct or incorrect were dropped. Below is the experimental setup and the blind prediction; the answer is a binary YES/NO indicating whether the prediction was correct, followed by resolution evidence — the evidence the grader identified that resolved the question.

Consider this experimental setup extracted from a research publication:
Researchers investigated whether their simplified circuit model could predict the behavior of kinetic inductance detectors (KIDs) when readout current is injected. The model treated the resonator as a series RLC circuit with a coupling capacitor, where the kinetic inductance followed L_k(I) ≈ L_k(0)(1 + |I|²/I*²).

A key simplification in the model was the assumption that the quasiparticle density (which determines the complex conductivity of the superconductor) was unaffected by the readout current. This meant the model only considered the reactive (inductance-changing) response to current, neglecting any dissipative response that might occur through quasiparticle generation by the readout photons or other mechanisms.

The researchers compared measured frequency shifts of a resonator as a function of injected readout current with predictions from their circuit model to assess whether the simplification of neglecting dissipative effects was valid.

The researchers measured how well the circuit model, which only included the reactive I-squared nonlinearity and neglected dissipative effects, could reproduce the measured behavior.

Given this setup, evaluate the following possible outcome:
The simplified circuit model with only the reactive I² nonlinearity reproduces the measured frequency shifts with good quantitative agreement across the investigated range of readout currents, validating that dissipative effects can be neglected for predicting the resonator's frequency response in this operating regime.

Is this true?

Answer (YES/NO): YES